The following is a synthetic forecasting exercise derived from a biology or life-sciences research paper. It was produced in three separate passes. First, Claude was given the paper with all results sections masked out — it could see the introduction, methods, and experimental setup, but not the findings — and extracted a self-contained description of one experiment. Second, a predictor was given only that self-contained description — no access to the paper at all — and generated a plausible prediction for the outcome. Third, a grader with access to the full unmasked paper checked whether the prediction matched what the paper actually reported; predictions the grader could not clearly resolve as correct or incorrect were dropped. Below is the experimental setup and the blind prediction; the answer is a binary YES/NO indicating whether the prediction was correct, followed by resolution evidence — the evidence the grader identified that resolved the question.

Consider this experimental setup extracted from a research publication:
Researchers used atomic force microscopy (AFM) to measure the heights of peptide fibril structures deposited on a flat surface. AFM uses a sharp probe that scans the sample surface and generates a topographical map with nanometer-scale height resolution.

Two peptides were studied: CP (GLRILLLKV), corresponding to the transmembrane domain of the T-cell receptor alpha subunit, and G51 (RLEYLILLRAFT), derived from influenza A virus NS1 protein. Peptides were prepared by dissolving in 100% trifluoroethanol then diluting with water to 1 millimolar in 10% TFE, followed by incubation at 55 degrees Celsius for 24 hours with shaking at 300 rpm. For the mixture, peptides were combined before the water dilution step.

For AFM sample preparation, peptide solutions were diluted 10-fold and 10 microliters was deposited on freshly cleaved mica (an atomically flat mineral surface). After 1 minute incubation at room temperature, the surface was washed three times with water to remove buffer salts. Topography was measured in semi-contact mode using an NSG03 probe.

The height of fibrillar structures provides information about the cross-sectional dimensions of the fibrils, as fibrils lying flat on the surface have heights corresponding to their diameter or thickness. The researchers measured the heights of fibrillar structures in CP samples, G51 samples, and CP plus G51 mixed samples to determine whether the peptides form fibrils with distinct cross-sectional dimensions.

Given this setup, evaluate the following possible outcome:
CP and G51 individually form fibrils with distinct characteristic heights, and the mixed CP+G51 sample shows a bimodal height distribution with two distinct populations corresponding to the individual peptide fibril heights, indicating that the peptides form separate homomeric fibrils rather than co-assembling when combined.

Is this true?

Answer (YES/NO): NO